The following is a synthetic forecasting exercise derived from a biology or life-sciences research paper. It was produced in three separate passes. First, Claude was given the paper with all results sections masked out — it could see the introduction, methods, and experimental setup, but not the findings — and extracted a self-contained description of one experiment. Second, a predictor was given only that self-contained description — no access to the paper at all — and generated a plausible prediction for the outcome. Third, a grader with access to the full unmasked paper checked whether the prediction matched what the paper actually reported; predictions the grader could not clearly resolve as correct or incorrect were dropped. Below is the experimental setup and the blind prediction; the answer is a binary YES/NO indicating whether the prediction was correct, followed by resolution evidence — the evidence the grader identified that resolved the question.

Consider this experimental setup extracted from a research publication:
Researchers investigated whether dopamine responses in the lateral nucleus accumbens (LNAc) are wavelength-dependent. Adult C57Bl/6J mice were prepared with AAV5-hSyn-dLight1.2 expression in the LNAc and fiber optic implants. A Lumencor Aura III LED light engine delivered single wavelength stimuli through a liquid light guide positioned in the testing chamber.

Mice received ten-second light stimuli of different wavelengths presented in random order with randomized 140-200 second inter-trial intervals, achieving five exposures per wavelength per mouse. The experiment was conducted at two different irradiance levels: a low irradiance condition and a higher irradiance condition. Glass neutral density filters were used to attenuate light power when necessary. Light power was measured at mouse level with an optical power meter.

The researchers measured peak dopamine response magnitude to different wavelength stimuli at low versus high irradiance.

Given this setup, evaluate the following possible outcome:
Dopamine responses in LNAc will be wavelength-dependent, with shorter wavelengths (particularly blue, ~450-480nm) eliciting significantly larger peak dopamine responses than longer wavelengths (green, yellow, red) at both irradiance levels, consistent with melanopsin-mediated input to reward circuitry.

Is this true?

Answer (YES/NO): NO